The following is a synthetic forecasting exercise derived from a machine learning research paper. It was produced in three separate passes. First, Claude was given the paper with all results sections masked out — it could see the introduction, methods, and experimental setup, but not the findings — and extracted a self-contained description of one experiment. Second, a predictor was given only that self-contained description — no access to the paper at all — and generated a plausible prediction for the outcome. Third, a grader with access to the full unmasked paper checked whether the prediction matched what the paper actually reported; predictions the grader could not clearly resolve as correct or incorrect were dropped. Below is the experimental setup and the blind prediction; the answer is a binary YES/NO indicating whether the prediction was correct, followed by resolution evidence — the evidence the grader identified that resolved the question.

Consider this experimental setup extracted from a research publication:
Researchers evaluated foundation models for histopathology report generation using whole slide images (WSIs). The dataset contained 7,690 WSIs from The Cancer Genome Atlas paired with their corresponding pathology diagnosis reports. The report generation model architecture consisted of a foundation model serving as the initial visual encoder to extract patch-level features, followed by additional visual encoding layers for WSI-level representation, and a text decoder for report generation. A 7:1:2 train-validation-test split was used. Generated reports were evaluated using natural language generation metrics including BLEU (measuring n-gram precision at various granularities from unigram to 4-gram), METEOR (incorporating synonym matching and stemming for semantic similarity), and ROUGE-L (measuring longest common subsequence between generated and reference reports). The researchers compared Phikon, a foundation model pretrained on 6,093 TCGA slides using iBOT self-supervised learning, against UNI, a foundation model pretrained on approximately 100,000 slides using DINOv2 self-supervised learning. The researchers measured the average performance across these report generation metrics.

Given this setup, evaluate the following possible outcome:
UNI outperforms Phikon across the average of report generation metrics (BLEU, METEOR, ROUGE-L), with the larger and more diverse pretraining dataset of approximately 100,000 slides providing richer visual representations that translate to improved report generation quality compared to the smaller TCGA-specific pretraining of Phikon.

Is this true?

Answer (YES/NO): NO